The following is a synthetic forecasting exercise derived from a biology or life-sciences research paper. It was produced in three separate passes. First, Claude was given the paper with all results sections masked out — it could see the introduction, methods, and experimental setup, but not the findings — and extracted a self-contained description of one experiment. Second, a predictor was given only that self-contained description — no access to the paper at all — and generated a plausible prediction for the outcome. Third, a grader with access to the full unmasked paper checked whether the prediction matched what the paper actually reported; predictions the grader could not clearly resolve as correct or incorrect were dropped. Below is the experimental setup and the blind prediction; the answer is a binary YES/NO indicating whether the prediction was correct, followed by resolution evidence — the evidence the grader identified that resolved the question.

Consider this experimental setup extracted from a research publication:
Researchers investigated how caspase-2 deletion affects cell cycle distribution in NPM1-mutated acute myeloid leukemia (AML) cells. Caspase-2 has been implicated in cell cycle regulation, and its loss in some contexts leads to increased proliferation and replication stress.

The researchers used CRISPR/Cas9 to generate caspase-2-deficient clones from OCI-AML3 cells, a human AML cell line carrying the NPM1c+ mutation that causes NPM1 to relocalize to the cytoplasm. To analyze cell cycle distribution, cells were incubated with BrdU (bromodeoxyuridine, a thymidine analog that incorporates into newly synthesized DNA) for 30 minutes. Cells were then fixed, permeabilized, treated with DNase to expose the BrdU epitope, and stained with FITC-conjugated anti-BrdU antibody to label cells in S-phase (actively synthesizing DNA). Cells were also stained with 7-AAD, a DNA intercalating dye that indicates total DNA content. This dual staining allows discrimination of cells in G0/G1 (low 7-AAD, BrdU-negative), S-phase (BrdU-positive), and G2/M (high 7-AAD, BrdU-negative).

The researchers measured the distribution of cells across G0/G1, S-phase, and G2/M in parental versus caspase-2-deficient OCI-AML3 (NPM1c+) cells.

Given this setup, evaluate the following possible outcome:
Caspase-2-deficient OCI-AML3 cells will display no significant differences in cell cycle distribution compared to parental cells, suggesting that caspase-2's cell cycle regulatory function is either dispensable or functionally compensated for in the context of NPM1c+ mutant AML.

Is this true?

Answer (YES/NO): NO